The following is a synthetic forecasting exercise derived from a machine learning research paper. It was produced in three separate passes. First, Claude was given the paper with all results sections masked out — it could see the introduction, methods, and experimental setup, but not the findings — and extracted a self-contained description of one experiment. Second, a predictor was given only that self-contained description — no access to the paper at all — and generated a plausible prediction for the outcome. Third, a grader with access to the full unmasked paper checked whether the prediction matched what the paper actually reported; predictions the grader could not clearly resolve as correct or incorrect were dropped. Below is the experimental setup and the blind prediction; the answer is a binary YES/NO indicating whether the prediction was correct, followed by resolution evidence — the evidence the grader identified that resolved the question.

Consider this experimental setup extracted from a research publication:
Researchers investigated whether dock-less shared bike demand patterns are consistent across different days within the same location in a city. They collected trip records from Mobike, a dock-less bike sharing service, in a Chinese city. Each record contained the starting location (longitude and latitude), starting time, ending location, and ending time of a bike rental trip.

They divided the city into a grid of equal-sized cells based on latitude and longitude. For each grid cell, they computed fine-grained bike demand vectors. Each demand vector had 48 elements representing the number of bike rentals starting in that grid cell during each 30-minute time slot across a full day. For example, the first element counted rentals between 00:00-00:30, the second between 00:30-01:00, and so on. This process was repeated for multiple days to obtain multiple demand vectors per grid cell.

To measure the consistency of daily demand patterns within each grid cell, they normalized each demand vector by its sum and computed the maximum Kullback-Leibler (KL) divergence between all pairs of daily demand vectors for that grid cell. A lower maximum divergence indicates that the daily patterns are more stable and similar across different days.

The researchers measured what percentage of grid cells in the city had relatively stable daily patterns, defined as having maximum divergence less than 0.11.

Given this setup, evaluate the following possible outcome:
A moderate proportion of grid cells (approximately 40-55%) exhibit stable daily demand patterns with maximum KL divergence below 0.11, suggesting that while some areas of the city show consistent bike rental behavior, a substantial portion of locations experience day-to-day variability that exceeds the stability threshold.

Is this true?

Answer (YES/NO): NO